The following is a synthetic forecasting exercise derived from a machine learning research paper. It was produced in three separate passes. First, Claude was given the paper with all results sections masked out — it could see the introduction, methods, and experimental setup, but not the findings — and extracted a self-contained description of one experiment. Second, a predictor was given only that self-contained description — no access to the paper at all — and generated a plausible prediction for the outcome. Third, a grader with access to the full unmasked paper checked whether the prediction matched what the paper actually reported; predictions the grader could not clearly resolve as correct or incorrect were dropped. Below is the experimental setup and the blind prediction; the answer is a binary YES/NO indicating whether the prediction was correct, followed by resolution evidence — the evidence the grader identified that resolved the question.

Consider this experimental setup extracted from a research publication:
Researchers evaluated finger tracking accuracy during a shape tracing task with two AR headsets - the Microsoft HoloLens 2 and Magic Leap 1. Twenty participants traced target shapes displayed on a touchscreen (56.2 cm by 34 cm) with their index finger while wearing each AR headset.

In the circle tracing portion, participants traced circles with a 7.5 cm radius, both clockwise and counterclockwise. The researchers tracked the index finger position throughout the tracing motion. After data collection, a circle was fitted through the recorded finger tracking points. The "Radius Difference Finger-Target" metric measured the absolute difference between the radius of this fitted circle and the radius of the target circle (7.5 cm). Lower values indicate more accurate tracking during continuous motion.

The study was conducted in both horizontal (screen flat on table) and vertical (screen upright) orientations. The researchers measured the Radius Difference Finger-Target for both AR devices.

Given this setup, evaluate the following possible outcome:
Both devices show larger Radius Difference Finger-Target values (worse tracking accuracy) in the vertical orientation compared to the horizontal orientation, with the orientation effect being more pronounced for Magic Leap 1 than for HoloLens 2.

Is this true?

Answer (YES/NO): NO